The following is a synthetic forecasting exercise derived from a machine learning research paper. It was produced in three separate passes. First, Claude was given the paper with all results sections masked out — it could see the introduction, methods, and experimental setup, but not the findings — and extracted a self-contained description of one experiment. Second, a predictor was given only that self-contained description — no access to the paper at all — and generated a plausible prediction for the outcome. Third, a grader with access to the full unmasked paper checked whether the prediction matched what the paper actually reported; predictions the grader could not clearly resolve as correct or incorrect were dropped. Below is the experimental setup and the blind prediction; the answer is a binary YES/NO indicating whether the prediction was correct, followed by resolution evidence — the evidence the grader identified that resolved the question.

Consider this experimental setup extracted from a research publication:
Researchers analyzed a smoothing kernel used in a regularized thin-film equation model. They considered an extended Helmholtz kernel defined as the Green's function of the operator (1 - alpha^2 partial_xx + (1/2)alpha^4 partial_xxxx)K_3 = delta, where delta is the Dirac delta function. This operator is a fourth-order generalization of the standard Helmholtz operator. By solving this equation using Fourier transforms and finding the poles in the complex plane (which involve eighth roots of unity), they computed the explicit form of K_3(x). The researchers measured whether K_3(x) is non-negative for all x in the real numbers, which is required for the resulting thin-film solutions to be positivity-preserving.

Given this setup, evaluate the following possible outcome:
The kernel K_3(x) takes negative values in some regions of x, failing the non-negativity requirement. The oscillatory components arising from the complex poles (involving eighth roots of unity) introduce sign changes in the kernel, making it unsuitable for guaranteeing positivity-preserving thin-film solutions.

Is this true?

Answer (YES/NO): YES